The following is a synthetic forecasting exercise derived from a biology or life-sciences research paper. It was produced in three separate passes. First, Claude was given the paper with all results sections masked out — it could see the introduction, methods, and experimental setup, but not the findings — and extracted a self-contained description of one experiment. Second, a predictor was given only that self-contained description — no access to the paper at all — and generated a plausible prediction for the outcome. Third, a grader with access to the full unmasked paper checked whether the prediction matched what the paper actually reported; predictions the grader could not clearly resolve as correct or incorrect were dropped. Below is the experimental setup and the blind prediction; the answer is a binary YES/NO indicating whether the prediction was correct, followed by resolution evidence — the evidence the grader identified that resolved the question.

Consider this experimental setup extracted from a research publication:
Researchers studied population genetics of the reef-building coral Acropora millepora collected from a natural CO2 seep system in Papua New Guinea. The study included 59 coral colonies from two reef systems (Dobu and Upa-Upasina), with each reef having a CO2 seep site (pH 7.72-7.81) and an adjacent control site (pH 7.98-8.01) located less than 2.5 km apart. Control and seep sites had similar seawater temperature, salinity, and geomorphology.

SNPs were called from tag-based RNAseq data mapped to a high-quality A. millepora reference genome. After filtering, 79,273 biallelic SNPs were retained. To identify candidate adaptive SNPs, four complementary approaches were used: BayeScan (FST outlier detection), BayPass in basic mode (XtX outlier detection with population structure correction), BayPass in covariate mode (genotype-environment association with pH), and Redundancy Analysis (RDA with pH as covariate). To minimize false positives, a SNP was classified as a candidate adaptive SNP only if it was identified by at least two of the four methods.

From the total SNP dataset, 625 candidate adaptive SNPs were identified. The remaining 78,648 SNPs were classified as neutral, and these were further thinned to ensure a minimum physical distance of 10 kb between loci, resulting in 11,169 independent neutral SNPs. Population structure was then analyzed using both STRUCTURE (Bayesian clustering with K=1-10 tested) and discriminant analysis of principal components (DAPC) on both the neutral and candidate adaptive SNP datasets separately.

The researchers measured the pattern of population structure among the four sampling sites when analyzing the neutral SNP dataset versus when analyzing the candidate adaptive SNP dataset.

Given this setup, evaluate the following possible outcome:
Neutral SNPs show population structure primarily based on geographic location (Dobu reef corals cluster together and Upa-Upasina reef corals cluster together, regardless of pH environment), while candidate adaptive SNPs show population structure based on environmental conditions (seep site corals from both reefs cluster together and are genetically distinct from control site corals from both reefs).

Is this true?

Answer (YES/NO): NO